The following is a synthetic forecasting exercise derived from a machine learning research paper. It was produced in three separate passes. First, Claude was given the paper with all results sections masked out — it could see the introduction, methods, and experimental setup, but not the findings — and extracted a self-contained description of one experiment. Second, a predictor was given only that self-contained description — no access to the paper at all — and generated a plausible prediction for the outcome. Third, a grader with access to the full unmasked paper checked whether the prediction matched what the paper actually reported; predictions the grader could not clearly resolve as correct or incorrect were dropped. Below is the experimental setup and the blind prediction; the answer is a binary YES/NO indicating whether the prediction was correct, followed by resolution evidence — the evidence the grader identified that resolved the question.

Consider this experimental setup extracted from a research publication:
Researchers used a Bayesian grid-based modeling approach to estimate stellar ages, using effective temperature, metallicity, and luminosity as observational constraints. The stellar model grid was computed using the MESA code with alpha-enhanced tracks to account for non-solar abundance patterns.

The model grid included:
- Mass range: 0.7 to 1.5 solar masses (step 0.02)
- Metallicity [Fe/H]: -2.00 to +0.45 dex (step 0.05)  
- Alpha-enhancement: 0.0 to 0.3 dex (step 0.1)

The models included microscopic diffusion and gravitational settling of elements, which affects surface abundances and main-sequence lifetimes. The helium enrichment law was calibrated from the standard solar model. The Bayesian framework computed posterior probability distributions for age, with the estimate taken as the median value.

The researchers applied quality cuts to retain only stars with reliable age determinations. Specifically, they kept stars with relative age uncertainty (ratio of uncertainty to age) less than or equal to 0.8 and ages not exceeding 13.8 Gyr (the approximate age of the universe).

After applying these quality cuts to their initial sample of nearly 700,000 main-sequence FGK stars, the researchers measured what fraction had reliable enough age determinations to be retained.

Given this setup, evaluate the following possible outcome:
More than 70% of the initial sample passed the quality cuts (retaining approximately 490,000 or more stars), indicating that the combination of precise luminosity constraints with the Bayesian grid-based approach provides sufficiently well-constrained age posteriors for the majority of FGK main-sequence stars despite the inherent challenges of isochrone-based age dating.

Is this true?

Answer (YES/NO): NO